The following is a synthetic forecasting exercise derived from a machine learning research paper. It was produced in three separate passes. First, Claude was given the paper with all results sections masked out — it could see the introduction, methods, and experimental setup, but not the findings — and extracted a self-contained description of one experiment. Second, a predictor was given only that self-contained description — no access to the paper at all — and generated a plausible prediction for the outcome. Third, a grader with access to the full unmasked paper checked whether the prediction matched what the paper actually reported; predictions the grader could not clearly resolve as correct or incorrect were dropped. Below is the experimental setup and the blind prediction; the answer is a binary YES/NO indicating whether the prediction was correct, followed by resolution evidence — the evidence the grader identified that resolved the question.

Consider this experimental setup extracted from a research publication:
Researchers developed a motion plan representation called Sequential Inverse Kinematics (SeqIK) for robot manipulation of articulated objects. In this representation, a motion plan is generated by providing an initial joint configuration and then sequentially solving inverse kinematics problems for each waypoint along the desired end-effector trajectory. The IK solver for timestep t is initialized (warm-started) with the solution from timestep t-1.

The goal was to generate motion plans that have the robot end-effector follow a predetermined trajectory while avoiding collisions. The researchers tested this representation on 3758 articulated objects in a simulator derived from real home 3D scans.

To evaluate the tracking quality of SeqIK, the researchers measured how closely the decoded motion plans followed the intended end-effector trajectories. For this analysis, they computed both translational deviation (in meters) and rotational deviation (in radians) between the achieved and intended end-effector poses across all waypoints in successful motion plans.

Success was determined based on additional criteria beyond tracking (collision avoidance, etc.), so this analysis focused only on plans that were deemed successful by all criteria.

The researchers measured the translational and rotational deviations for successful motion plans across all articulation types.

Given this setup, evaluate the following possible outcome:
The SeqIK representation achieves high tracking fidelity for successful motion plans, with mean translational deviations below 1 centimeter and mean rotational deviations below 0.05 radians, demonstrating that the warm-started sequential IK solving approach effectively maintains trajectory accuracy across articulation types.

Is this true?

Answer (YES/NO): YES